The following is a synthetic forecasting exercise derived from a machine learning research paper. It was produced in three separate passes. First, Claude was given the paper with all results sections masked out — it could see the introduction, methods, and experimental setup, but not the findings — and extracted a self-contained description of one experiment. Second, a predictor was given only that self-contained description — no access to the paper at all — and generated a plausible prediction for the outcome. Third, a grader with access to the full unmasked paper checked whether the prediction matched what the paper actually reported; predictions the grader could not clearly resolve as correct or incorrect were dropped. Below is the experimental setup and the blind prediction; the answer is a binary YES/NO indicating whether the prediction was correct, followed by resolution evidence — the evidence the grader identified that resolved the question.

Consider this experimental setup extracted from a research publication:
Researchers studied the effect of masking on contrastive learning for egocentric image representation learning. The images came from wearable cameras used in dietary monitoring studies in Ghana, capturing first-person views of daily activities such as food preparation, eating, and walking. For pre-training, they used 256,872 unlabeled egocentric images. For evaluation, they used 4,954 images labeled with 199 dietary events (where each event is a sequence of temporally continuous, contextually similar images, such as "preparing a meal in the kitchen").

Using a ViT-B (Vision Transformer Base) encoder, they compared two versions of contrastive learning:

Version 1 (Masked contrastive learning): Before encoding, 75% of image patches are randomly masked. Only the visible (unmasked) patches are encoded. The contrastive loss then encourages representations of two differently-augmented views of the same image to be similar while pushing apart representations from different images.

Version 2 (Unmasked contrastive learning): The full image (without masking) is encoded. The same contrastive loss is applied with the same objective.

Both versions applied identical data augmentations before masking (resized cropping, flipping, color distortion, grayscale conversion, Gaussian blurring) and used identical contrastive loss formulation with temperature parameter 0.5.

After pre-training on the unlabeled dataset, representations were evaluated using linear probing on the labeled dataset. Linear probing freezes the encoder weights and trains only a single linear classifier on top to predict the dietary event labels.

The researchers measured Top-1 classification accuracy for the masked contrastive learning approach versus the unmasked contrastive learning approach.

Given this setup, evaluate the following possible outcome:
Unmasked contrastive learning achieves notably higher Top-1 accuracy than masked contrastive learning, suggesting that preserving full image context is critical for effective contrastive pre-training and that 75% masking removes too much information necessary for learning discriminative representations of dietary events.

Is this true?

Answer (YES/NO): YES